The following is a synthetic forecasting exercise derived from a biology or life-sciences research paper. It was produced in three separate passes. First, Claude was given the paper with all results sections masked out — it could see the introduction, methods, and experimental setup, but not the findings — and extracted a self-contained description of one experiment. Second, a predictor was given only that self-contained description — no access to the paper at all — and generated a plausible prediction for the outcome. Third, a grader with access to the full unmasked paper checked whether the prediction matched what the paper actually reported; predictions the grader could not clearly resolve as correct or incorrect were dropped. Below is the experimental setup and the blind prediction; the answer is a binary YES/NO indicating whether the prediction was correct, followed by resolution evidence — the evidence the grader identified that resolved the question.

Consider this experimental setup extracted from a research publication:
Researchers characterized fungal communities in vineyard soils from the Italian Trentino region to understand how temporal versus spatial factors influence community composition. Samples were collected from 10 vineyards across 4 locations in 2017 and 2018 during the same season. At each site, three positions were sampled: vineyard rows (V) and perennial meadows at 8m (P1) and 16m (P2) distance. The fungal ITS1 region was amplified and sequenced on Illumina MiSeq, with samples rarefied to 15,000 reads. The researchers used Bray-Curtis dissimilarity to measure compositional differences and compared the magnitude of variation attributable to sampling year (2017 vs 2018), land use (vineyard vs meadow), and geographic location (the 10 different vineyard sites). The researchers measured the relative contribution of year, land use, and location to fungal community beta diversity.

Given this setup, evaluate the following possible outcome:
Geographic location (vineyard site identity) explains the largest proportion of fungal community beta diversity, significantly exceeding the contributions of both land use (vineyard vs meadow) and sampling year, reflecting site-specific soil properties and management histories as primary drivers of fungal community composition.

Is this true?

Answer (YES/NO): YES